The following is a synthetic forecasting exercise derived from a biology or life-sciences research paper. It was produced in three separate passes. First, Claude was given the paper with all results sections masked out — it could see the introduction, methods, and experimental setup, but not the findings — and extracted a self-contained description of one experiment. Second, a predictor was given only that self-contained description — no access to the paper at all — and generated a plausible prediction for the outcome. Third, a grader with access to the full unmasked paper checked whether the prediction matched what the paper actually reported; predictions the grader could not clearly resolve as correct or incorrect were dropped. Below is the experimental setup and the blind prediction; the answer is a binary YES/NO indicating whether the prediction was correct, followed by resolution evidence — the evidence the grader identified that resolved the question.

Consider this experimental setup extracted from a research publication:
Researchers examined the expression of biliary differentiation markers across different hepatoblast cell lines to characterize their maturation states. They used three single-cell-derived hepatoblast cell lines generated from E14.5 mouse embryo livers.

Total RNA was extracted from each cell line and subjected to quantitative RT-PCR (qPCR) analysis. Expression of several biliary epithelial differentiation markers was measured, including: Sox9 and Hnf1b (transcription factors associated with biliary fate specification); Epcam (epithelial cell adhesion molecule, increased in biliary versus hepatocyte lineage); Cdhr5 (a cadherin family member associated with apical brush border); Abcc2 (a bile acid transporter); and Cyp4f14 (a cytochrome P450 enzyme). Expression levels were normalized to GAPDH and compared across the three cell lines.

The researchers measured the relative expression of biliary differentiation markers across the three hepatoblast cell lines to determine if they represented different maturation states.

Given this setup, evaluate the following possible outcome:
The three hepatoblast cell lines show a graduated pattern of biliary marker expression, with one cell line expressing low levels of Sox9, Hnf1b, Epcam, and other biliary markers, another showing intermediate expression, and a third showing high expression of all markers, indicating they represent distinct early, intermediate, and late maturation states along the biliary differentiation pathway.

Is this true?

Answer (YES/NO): NO